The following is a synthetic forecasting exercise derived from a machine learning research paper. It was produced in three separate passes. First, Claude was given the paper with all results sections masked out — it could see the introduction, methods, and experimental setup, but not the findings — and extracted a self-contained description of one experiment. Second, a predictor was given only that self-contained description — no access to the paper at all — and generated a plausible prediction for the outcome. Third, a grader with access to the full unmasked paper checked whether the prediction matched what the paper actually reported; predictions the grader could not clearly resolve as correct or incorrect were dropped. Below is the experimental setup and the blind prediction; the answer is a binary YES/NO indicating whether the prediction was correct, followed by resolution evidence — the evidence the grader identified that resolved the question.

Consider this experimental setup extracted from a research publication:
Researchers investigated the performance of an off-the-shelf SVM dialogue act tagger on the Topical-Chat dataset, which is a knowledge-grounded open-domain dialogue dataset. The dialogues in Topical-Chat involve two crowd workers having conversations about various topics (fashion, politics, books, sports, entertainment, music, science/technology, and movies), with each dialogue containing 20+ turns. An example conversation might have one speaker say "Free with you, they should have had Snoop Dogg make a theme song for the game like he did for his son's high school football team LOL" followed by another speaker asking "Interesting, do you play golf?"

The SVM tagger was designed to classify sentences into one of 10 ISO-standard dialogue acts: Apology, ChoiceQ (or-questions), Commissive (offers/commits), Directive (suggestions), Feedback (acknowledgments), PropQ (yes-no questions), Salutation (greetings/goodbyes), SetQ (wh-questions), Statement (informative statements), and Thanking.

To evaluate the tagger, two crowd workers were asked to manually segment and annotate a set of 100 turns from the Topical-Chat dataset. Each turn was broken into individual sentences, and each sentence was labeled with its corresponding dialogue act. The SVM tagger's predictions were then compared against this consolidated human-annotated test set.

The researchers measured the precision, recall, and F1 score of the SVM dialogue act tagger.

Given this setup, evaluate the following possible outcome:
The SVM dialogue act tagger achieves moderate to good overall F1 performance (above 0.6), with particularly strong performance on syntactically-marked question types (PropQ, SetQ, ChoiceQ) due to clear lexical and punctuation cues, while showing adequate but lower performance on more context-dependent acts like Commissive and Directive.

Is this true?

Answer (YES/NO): NO